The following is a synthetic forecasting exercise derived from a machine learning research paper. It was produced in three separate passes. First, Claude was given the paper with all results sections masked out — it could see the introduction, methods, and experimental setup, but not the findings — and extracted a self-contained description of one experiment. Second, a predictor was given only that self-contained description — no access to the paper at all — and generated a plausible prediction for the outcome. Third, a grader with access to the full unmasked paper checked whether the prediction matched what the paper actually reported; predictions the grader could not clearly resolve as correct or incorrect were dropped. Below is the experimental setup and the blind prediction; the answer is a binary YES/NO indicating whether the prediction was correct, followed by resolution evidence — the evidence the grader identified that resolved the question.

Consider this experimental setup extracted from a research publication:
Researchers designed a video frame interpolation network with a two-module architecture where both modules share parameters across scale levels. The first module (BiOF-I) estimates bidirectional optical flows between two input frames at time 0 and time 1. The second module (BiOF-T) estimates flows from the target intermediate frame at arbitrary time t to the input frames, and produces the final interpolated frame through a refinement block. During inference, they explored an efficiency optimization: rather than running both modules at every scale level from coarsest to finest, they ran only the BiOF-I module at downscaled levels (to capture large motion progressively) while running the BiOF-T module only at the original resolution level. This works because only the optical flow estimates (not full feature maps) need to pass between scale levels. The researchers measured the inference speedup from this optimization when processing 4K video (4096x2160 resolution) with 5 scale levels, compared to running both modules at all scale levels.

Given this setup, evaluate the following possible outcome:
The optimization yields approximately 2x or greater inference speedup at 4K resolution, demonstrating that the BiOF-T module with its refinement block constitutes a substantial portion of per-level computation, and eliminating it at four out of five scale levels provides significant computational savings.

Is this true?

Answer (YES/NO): NO